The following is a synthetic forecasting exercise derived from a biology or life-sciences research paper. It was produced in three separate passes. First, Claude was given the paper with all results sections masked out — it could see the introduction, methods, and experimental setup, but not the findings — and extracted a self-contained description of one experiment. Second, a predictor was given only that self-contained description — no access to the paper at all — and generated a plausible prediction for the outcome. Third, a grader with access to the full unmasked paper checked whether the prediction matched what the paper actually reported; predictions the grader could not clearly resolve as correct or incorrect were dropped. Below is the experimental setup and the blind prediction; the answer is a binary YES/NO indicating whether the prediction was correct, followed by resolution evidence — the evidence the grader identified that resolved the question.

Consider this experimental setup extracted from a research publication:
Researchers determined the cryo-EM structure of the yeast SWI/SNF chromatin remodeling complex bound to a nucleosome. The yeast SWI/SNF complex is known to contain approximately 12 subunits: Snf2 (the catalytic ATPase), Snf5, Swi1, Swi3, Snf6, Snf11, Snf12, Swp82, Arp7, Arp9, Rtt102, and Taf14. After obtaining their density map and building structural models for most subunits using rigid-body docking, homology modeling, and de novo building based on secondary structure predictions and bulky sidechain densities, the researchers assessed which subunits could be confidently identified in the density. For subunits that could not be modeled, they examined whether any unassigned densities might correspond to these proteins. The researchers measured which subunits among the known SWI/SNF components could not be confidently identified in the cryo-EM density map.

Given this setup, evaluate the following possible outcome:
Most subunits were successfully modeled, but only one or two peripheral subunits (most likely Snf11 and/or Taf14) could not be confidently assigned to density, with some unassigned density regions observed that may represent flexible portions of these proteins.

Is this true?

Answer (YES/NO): YES